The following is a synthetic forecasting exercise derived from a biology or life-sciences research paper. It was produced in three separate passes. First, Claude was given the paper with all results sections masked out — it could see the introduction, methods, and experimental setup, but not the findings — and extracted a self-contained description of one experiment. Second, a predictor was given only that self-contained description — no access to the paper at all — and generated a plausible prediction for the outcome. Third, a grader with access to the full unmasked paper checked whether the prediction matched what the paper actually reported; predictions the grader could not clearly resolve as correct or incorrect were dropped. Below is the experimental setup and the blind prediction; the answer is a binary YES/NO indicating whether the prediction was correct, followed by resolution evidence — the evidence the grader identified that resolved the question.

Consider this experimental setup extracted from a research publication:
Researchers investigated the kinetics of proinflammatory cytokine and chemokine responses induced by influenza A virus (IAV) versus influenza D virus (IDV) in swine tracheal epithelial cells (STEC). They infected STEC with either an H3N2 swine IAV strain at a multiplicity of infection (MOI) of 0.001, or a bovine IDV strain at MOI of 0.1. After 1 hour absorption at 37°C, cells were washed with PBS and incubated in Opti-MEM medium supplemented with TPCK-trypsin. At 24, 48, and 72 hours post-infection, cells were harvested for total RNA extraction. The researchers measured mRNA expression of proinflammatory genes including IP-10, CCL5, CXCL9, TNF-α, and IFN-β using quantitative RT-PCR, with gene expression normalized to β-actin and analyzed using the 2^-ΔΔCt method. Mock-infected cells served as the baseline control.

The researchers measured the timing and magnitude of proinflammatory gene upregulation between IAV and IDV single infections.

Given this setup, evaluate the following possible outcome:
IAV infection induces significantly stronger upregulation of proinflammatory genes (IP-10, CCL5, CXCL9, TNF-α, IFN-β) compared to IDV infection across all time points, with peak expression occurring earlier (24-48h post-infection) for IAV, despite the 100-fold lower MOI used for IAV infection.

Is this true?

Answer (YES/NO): NO